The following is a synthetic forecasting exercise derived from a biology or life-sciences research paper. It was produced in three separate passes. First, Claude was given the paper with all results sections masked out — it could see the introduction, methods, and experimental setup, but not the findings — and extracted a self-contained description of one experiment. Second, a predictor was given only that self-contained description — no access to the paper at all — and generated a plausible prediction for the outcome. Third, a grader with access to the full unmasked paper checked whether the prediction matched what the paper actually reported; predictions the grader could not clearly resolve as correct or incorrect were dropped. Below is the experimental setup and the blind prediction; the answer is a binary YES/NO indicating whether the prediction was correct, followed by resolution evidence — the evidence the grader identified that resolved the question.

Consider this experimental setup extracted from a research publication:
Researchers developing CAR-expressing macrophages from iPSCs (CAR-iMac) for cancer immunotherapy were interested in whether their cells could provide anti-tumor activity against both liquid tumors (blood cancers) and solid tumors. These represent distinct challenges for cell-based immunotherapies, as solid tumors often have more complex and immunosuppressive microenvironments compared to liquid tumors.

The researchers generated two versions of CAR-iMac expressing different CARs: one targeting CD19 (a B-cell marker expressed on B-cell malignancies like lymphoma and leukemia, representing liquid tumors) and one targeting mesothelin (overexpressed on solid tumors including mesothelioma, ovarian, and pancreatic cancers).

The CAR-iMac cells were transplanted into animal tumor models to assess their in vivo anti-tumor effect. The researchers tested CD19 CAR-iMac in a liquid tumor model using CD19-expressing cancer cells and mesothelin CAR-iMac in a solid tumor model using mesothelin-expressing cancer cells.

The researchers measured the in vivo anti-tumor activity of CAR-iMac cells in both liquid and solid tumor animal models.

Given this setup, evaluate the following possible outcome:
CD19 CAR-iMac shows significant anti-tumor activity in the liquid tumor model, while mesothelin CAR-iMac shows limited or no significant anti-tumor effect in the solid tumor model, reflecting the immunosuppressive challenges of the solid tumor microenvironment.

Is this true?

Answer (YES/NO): NO